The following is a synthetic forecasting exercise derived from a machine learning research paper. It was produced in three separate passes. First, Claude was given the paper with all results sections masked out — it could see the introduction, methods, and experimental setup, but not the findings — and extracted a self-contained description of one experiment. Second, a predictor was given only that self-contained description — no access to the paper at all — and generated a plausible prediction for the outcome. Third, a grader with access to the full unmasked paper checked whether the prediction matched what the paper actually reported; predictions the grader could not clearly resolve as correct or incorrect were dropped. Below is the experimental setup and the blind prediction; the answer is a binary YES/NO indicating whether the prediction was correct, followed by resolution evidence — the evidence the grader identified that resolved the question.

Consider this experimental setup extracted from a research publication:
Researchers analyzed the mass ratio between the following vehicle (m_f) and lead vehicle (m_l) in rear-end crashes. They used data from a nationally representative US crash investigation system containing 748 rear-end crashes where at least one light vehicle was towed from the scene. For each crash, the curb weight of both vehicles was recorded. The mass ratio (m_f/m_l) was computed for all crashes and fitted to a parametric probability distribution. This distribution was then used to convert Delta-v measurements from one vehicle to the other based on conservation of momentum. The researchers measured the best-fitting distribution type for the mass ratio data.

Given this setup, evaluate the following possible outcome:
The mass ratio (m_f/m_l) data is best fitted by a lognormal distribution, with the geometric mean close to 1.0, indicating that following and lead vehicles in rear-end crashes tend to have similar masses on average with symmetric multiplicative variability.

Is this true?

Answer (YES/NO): NO